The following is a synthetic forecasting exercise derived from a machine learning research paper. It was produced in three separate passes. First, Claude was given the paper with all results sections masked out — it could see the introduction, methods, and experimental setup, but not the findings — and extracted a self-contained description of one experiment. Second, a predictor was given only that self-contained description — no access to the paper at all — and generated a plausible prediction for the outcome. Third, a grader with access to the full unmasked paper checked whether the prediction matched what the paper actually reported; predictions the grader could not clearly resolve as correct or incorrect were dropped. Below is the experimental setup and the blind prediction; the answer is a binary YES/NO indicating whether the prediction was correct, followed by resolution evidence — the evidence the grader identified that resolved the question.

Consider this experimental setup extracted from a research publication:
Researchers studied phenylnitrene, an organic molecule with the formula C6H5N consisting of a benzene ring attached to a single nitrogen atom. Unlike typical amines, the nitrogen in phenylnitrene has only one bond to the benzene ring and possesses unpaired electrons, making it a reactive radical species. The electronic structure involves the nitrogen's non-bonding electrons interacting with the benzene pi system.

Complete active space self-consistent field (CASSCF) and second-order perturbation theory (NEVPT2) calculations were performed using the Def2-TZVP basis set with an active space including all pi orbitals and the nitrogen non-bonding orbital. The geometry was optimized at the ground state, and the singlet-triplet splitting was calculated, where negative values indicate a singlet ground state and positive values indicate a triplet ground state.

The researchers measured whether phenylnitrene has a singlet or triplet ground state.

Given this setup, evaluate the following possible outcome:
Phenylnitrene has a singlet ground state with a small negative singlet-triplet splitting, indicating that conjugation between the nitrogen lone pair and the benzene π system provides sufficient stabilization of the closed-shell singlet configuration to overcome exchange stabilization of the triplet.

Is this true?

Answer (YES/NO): NO